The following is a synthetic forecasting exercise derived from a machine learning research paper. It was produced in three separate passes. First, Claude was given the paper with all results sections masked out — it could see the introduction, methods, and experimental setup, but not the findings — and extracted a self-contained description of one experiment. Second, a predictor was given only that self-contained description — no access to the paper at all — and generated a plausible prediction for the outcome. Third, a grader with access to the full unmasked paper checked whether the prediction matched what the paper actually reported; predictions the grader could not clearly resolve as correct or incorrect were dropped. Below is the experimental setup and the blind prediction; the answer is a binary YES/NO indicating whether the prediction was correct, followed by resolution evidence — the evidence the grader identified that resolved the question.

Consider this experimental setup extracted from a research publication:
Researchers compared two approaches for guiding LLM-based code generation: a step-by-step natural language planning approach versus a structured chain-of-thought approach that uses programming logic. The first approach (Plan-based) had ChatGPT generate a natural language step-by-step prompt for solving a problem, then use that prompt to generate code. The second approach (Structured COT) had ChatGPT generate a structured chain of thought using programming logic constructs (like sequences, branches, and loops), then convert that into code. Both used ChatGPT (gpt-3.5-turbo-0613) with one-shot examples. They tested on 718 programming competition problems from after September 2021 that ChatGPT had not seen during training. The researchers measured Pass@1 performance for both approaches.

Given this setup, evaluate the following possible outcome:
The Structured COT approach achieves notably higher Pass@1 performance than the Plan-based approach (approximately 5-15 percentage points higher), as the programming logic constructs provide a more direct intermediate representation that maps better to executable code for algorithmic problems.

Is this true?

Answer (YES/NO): NO